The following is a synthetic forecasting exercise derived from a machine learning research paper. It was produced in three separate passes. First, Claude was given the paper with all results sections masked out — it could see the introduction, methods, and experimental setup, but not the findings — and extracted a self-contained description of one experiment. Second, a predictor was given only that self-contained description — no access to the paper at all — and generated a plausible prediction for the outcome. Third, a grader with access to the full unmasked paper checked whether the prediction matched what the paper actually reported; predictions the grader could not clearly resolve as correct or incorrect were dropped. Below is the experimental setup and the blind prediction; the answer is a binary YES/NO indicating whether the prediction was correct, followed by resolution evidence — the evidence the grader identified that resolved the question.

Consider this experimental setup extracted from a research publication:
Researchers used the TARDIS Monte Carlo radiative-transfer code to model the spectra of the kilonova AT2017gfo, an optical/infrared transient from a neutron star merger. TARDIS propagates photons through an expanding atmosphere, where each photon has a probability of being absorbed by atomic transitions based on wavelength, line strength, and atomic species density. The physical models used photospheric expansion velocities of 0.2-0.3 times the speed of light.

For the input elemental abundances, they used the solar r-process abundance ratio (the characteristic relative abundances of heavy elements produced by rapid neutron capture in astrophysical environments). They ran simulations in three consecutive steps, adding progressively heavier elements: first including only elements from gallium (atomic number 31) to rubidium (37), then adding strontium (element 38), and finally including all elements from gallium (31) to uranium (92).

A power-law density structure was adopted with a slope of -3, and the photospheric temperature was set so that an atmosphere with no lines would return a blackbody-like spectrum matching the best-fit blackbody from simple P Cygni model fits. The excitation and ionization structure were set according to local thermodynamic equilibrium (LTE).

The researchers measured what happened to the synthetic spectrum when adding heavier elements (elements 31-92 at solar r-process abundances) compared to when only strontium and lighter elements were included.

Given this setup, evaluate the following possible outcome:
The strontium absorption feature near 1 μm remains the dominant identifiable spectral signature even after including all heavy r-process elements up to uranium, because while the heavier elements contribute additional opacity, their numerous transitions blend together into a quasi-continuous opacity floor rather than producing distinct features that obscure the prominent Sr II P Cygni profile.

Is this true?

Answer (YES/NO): YES